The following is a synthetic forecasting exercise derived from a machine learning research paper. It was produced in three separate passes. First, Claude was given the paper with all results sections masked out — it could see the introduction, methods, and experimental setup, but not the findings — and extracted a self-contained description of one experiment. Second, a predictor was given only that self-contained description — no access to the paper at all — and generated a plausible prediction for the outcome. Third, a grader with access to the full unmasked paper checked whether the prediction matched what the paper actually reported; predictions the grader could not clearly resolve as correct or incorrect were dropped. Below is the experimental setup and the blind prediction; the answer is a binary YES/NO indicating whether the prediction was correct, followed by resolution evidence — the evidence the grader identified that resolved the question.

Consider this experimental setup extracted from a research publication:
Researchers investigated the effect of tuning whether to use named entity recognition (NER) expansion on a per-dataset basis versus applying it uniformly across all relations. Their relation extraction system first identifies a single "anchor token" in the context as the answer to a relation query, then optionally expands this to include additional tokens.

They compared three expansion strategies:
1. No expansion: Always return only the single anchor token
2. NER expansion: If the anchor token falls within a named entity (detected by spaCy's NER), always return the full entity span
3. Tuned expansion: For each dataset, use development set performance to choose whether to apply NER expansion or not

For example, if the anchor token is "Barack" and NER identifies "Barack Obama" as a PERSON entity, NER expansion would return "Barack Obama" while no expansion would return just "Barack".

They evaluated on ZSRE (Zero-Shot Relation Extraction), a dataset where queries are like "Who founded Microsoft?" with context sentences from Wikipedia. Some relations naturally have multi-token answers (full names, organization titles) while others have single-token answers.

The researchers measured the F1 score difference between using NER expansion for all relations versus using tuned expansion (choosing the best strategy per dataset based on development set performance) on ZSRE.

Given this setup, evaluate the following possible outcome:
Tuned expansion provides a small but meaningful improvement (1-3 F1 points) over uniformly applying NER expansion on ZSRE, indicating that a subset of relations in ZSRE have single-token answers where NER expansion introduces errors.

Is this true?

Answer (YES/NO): NO